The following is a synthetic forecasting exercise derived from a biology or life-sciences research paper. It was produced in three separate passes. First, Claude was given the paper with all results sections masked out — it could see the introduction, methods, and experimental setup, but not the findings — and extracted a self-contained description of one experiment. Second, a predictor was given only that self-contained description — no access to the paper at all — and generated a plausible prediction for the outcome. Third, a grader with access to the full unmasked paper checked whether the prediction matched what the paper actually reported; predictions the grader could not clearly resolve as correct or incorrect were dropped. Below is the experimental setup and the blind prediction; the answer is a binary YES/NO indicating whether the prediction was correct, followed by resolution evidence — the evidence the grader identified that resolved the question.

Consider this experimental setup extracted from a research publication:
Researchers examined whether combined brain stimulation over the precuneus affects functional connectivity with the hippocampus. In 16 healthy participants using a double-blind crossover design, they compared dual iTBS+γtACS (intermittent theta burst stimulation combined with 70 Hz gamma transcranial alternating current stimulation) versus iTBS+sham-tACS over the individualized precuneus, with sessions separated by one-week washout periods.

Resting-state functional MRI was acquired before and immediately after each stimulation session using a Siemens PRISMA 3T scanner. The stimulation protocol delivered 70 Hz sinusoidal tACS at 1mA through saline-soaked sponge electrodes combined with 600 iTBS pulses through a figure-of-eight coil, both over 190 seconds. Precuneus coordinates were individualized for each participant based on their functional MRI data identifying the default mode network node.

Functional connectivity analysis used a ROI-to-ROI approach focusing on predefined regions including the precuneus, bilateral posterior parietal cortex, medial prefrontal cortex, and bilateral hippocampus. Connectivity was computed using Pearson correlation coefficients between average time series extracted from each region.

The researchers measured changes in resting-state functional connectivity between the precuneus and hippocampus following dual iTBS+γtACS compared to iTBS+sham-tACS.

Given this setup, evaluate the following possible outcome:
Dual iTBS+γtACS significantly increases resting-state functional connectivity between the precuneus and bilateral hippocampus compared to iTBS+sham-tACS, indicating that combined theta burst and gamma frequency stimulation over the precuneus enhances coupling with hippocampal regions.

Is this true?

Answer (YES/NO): YES